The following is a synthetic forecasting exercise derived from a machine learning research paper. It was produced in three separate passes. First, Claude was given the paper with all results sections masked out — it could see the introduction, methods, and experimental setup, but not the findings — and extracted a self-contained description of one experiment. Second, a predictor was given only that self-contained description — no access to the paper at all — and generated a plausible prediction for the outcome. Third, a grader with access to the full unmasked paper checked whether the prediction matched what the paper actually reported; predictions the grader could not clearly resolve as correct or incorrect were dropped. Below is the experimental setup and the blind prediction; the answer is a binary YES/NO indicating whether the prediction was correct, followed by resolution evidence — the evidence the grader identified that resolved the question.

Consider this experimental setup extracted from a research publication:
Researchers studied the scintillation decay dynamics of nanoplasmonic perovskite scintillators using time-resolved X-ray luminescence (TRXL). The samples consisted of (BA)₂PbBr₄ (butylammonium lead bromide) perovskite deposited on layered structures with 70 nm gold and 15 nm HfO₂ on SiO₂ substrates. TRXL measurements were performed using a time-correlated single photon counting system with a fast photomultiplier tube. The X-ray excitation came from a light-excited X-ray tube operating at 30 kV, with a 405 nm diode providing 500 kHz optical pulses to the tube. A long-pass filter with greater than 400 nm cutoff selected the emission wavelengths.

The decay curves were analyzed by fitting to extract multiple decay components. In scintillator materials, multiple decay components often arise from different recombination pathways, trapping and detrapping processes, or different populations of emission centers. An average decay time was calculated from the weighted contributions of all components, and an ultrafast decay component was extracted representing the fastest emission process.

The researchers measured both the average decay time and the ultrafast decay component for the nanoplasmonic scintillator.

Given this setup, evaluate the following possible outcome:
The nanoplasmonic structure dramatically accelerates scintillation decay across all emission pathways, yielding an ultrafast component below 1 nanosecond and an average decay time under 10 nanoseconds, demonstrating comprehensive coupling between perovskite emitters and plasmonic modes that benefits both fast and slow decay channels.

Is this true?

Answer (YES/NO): YES